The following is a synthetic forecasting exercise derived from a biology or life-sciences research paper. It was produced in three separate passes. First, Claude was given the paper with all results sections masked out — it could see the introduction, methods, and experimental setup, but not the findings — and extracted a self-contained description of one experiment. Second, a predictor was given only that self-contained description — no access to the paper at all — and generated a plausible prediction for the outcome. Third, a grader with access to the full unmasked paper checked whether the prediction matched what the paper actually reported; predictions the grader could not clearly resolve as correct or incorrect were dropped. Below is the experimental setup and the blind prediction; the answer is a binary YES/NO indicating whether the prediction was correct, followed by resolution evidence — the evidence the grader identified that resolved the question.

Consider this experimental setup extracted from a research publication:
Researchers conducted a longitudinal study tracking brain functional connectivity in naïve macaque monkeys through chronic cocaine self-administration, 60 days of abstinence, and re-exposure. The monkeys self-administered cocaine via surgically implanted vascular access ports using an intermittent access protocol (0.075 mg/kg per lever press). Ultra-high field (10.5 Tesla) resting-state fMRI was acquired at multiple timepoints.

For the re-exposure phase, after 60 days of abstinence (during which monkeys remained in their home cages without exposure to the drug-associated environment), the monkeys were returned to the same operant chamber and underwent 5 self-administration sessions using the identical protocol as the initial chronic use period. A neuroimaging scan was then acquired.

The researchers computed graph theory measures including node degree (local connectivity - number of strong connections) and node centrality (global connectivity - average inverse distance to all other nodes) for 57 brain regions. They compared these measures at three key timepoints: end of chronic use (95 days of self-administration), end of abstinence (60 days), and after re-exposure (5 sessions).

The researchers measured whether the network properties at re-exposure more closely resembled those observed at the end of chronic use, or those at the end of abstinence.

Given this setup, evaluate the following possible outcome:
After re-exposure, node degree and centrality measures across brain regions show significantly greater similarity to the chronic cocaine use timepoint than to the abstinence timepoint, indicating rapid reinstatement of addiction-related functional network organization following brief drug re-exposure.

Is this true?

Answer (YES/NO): NO